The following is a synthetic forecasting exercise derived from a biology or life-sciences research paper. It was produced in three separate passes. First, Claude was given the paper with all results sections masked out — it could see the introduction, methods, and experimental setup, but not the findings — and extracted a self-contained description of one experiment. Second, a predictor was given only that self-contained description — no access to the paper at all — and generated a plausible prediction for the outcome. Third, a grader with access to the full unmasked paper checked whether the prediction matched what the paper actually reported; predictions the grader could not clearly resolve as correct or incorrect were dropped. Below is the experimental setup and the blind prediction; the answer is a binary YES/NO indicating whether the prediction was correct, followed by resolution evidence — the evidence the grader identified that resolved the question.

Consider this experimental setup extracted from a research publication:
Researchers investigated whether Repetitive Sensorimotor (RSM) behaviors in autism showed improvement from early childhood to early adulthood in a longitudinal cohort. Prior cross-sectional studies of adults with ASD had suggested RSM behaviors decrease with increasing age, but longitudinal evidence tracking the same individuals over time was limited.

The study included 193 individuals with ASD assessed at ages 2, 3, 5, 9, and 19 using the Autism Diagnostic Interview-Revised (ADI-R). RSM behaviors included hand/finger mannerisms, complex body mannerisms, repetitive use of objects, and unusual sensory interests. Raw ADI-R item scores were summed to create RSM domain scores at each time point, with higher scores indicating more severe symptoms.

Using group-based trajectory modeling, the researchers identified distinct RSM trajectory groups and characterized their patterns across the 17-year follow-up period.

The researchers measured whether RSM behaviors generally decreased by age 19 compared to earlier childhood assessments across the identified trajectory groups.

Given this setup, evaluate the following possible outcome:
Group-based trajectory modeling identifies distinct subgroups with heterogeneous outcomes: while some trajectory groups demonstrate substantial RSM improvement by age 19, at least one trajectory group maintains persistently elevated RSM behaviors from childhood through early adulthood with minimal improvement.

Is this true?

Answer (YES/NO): NO